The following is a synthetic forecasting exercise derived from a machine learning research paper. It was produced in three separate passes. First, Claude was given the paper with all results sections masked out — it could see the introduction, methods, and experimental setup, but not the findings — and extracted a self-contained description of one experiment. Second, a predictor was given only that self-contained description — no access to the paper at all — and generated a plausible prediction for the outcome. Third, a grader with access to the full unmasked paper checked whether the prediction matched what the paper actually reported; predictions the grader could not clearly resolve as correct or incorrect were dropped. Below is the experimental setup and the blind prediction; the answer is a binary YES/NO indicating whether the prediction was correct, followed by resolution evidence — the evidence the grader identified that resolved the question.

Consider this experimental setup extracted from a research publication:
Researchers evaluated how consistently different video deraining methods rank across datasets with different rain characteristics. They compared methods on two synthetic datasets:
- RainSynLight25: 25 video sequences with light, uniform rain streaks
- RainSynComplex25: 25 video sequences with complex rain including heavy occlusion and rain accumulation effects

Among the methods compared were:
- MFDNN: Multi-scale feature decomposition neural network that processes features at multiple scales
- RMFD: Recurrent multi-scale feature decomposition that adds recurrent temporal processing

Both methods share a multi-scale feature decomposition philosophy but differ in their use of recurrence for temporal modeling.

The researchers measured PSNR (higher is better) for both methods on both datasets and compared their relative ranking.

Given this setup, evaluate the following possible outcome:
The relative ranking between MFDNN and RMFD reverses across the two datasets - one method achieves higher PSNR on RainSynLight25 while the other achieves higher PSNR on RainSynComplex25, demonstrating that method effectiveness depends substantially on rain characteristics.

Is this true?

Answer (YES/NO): YES